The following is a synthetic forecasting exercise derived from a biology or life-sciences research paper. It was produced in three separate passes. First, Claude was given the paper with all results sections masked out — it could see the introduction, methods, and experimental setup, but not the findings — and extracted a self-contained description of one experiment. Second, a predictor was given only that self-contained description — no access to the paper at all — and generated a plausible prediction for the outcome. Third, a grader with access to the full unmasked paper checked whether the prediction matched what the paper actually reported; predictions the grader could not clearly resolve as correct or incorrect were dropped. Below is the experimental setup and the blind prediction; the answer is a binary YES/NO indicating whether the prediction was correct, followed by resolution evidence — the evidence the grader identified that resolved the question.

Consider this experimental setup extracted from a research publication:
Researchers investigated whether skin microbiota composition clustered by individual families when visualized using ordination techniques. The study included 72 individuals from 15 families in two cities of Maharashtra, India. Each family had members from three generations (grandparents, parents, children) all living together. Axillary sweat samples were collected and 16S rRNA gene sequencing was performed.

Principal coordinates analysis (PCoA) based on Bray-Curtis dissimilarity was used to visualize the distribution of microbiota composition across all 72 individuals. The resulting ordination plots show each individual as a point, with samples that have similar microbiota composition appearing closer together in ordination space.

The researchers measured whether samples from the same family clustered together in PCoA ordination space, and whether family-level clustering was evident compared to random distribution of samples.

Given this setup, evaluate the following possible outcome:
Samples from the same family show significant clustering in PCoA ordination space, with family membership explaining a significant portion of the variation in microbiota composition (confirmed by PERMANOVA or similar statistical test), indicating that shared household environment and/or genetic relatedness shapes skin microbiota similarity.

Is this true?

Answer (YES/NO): YES